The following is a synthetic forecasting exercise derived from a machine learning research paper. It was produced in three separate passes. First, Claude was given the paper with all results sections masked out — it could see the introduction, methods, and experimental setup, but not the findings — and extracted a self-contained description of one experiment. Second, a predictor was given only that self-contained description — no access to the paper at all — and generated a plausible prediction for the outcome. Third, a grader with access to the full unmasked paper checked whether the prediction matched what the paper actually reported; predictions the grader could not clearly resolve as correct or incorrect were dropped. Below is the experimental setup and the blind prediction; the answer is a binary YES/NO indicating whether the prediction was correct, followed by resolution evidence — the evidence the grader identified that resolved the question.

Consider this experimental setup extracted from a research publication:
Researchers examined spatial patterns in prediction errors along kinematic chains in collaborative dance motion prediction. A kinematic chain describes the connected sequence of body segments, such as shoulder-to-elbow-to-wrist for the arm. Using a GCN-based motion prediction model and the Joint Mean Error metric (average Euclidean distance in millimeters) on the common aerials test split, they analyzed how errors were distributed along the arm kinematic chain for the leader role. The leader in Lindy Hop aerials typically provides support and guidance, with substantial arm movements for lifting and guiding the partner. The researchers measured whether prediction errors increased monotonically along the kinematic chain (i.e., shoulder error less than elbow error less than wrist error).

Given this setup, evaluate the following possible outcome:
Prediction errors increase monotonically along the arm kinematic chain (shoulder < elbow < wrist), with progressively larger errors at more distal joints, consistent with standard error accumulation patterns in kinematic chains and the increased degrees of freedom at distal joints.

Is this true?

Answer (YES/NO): YES